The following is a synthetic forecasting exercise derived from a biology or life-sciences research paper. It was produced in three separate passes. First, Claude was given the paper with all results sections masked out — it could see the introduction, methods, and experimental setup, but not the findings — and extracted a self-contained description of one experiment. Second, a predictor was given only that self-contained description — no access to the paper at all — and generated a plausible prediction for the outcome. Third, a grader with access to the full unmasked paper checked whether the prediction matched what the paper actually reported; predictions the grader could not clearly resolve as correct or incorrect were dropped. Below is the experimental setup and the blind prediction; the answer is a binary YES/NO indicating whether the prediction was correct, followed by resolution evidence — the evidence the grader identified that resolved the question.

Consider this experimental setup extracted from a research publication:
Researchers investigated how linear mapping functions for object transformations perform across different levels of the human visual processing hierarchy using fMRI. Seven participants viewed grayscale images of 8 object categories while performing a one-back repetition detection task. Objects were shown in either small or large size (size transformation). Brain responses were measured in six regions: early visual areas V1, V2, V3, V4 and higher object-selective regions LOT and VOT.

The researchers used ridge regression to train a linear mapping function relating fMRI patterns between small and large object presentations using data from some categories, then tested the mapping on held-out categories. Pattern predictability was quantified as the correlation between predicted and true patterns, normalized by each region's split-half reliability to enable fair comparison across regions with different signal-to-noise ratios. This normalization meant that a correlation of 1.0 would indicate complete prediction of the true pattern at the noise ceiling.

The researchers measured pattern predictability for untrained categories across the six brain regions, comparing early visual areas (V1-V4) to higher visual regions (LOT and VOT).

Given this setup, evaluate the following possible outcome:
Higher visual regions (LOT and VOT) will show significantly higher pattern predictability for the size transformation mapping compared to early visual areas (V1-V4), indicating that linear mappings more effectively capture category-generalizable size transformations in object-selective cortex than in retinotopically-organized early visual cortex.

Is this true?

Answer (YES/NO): NO